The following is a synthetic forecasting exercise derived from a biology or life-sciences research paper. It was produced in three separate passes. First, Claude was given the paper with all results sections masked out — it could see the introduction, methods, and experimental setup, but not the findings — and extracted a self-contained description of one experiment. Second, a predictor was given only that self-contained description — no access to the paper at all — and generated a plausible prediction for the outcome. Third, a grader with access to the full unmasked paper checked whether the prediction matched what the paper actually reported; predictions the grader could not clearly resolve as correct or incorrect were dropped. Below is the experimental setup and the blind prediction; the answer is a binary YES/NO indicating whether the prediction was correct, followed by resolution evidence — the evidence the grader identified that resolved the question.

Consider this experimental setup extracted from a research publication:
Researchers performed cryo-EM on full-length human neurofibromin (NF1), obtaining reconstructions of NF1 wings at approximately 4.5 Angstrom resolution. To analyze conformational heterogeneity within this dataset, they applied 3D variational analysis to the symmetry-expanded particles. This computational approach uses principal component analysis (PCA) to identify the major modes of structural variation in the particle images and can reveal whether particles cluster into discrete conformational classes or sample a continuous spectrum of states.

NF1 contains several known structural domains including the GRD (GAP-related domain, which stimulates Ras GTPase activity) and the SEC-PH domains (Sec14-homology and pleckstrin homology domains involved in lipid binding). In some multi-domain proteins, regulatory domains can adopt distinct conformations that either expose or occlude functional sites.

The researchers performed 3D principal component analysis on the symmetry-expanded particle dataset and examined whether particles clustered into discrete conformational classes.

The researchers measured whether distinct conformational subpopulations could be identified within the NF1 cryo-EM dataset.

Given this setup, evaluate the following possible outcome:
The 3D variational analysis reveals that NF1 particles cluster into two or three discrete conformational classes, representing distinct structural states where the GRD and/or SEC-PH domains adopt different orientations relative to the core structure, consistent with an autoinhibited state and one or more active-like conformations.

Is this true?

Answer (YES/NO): NO